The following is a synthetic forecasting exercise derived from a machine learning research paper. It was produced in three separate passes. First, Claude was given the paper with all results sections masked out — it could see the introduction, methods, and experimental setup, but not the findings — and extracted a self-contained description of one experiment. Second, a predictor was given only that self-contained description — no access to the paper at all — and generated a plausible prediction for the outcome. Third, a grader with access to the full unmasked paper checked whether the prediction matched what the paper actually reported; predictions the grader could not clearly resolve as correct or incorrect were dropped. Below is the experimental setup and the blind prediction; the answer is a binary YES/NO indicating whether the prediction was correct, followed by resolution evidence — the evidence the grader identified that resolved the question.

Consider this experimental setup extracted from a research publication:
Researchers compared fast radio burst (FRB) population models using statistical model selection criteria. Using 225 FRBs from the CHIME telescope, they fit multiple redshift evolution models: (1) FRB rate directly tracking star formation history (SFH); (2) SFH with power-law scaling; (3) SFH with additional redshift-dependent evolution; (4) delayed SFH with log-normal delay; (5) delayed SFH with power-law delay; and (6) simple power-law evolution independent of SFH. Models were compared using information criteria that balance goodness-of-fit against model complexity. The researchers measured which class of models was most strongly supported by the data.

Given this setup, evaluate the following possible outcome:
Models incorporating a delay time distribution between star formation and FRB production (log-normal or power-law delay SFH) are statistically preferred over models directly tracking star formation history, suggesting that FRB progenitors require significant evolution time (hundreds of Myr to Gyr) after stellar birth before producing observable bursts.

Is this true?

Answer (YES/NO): NO